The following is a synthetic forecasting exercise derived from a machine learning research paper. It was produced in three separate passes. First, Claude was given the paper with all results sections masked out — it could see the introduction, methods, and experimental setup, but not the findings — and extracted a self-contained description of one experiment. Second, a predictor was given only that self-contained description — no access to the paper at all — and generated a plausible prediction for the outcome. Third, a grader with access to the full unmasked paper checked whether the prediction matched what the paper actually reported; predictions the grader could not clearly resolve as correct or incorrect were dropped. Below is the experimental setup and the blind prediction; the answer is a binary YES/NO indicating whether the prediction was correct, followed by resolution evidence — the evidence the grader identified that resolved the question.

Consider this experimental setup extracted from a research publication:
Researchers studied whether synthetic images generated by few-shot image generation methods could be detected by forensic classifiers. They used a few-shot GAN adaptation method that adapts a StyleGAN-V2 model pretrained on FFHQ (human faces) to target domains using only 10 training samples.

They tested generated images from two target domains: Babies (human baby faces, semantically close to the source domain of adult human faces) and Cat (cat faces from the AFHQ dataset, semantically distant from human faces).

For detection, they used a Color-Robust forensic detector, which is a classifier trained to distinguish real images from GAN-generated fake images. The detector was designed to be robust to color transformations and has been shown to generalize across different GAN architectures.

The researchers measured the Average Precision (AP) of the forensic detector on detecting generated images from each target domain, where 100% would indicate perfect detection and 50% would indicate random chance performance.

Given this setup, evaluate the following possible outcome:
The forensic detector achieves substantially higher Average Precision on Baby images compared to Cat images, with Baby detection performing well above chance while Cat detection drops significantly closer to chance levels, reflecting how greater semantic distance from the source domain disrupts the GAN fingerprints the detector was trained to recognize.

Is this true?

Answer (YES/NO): NO